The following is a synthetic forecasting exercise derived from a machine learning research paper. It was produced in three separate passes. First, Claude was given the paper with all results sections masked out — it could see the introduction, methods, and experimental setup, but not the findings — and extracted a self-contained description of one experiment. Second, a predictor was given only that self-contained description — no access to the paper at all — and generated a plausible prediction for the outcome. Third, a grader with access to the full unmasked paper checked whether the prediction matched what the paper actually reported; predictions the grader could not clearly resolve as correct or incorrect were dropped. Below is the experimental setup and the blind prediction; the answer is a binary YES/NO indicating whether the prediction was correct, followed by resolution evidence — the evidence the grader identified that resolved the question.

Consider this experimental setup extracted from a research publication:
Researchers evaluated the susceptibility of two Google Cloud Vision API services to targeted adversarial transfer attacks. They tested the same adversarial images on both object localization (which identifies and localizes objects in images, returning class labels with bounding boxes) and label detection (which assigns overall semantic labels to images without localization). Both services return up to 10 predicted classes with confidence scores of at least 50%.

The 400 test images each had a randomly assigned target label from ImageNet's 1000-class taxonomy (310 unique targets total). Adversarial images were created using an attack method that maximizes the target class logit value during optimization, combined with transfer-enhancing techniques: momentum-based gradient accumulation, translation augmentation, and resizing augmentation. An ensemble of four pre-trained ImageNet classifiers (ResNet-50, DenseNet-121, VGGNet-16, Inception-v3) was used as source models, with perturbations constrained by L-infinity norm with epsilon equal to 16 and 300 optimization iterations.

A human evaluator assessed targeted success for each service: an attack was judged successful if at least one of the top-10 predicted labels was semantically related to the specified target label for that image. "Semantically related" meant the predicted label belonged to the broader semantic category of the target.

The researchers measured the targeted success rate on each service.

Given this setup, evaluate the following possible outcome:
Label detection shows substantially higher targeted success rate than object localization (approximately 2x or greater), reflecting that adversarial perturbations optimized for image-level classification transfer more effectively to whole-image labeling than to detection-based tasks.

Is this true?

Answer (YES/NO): NO